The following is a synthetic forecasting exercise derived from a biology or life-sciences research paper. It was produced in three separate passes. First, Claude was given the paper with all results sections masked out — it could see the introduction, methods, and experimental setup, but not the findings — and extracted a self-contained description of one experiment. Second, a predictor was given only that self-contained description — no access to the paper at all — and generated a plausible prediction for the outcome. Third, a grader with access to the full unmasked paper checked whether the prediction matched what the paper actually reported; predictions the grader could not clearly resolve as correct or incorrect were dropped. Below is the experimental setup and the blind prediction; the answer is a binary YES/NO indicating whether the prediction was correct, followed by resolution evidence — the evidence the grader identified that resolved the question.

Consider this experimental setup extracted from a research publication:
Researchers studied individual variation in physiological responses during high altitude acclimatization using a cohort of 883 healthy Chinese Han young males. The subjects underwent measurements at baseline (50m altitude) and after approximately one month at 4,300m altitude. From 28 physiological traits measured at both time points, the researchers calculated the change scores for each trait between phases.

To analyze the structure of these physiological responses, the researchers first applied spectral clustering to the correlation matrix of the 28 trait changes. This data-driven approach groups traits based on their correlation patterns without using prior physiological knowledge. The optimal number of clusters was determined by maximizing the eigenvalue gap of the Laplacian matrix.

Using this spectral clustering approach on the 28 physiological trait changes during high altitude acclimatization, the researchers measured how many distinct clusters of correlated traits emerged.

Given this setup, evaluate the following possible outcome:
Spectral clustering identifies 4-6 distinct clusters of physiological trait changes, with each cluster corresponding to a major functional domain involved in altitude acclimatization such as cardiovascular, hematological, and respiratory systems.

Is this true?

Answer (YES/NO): NO